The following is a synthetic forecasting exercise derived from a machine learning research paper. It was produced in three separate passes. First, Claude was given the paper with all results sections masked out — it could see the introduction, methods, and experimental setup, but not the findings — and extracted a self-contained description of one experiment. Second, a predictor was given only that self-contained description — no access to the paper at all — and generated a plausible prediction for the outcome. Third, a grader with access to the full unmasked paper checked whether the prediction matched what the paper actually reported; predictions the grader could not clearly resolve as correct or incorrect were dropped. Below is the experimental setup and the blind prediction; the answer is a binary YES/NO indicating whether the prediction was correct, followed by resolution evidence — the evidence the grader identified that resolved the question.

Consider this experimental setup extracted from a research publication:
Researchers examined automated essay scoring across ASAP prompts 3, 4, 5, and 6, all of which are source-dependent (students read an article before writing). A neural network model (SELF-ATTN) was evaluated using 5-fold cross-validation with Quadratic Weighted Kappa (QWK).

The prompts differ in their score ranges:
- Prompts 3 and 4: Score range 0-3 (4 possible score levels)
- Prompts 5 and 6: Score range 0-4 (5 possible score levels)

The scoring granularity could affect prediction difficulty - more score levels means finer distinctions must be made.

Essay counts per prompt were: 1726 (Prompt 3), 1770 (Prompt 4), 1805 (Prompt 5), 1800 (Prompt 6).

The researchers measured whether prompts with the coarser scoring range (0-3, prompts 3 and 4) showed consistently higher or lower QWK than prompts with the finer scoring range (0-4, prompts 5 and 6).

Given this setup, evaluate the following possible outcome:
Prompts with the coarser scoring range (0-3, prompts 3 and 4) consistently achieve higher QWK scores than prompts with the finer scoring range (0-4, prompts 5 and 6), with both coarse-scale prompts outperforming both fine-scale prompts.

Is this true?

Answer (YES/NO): NO